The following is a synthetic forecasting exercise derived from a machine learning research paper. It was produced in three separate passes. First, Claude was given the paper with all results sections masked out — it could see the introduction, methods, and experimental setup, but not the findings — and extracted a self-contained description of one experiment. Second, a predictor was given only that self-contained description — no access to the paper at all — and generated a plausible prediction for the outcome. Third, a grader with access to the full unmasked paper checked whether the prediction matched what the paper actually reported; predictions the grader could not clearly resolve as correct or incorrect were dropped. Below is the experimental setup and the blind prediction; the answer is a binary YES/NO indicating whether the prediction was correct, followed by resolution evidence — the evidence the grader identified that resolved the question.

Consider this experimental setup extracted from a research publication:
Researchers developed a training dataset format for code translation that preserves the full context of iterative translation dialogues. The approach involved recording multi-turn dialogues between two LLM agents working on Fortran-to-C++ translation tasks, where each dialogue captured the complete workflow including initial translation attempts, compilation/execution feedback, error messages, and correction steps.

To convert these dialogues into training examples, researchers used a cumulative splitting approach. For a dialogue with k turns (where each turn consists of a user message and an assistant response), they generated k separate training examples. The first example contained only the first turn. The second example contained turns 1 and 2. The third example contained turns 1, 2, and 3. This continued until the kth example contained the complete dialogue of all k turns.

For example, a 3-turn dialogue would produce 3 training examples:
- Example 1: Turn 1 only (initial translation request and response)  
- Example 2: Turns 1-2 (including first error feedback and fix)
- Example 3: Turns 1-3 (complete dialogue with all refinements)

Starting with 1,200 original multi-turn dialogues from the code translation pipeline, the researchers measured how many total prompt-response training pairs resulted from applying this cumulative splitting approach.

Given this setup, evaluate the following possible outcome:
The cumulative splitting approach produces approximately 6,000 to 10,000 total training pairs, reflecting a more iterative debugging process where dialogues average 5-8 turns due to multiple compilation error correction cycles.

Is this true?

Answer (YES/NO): NO